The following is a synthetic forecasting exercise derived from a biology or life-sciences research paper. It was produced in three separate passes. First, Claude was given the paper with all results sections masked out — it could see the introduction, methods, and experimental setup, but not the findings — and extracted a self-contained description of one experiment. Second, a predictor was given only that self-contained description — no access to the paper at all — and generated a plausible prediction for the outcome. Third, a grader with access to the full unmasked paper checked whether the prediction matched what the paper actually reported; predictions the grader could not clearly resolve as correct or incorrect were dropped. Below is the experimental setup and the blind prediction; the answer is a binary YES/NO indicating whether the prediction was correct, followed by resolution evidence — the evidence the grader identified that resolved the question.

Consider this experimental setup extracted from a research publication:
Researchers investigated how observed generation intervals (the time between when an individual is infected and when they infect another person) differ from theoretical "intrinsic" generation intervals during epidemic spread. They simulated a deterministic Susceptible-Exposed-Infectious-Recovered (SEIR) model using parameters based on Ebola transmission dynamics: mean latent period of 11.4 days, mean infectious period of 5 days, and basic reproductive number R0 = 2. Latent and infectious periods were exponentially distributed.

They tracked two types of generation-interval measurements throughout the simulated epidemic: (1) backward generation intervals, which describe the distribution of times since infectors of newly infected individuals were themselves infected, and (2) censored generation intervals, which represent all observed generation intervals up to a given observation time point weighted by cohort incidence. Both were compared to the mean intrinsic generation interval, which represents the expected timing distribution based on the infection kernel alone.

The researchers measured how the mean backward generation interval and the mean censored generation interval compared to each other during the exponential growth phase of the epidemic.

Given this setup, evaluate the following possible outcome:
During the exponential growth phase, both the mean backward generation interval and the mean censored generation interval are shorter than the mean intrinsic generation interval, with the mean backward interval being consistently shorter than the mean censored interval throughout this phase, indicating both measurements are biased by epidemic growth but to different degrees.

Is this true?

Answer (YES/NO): NO